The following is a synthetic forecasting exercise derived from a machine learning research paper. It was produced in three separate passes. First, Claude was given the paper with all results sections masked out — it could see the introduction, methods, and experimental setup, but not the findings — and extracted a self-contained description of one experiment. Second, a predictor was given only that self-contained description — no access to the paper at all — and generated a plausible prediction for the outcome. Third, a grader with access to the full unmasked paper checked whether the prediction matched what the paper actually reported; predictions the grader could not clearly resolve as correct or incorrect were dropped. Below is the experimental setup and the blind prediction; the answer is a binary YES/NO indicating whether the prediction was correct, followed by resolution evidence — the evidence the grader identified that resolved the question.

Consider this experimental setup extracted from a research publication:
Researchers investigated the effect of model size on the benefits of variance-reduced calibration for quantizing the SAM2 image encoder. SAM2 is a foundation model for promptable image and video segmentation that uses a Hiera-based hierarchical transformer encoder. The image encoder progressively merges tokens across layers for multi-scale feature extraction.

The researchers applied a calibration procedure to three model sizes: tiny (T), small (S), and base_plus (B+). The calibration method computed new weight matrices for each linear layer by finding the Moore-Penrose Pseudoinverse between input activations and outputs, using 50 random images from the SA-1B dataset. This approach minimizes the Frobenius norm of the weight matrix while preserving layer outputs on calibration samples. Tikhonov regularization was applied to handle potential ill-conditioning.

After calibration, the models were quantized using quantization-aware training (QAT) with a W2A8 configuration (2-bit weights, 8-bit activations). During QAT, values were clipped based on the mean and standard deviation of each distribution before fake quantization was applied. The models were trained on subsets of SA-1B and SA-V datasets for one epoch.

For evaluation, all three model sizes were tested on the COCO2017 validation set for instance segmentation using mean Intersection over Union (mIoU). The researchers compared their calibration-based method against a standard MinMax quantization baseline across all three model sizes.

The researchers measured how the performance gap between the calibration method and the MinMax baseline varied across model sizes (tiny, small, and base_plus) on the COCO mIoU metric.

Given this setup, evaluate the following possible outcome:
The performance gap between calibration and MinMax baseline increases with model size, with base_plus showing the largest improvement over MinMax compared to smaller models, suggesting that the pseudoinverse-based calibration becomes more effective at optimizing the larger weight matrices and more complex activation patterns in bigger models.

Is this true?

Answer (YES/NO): YES